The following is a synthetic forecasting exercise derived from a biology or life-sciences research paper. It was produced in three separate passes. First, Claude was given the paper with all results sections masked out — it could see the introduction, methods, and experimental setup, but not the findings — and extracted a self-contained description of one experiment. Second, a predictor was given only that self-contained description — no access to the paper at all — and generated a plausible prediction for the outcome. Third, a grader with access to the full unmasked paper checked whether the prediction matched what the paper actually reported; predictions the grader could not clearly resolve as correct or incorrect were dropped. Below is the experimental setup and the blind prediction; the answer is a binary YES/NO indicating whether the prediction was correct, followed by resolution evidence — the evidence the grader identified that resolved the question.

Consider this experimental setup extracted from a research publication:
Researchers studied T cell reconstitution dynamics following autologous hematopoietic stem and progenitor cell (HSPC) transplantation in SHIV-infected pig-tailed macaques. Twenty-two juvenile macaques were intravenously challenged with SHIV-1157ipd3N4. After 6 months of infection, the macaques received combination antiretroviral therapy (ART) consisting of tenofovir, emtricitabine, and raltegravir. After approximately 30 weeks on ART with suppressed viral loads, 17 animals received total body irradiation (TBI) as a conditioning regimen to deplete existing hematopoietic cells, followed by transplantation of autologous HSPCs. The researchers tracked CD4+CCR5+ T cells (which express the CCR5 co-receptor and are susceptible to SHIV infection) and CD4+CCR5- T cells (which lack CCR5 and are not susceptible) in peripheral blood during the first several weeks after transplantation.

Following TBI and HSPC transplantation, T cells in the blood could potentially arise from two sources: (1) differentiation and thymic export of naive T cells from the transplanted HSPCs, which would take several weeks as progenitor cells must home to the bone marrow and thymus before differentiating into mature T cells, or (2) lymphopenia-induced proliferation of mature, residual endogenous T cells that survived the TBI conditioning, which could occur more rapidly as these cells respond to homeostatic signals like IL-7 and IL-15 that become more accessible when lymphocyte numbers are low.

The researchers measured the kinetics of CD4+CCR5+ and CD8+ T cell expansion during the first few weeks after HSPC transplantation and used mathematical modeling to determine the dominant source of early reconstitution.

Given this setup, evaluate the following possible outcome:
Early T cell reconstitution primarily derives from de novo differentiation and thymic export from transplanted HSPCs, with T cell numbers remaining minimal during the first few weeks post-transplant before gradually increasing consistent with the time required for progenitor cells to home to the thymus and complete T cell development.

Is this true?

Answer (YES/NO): NO